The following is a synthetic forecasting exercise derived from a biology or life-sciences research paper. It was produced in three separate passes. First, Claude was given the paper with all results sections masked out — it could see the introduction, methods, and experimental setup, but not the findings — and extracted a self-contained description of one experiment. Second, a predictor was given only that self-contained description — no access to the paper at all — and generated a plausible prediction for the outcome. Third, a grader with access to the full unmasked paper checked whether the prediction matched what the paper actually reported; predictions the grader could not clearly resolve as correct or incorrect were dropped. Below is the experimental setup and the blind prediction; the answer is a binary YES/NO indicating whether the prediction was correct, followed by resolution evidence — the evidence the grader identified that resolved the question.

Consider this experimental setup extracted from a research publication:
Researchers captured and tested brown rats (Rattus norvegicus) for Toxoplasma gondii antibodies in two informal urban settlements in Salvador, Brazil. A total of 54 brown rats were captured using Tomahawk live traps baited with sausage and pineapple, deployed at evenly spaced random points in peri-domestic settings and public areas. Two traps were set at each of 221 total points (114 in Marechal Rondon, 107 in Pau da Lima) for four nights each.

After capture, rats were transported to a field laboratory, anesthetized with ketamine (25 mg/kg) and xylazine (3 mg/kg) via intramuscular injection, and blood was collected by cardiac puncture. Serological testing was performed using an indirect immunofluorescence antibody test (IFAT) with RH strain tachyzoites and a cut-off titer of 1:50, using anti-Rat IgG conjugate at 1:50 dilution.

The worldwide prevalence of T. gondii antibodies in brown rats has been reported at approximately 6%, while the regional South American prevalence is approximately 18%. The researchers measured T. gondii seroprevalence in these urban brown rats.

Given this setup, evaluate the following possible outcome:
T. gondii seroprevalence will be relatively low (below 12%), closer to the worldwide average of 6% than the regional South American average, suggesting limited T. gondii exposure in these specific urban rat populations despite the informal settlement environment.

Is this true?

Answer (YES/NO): NO